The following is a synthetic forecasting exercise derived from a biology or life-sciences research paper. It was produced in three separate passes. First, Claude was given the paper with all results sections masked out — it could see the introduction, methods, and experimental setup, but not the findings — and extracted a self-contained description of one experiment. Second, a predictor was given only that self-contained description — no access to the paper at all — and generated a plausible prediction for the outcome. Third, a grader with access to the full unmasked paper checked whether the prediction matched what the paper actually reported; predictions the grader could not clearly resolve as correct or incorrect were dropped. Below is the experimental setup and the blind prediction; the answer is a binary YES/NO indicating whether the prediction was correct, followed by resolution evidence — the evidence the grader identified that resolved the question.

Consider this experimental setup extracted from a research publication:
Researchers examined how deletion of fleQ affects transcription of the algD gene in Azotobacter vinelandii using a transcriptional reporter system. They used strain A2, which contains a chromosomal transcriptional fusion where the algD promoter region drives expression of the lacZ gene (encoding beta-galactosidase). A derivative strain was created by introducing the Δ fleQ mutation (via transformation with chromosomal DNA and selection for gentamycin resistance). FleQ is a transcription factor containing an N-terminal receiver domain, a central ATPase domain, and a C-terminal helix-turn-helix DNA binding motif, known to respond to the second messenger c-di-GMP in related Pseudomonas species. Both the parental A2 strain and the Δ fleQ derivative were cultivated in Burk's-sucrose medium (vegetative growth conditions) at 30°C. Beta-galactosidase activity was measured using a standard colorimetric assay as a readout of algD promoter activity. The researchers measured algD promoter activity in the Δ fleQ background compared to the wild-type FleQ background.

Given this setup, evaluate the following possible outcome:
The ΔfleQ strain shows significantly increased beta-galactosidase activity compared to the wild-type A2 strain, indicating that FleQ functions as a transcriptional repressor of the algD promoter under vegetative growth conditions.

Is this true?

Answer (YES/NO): YES